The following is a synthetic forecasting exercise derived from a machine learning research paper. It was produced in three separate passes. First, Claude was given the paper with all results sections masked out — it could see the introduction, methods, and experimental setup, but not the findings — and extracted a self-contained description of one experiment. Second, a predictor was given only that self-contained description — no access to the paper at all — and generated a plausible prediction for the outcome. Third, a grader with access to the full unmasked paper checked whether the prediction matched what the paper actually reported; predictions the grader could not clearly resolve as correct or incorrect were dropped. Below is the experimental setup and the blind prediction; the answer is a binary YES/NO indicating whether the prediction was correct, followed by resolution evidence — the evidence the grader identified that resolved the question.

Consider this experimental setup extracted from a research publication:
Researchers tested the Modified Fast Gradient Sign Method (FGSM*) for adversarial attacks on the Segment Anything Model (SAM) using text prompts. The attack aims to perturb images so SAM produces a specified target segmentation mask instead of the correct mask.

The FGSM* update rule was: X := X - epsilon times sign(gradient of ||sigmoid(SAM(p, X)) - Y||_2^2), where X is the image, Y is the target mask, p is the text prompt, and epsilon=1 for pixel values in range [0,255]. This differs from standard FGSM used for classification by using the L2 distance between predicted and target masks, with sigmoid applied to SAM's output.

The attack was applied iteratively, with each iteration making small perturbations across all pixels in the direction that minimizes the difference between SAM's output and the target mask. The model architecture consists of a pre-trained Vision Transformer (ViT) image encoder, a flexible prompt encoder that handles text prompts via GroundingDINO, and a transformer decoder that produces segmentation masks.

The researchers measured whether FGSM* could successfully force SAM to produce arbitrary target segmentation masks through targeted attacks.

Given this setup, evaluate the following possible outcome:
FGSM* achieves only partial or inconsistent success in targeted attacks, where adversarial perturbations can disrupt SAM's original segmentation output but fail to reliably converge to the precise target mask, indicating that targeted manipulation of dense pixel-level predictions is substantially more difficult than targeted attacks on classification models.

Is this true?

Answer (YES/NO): NO